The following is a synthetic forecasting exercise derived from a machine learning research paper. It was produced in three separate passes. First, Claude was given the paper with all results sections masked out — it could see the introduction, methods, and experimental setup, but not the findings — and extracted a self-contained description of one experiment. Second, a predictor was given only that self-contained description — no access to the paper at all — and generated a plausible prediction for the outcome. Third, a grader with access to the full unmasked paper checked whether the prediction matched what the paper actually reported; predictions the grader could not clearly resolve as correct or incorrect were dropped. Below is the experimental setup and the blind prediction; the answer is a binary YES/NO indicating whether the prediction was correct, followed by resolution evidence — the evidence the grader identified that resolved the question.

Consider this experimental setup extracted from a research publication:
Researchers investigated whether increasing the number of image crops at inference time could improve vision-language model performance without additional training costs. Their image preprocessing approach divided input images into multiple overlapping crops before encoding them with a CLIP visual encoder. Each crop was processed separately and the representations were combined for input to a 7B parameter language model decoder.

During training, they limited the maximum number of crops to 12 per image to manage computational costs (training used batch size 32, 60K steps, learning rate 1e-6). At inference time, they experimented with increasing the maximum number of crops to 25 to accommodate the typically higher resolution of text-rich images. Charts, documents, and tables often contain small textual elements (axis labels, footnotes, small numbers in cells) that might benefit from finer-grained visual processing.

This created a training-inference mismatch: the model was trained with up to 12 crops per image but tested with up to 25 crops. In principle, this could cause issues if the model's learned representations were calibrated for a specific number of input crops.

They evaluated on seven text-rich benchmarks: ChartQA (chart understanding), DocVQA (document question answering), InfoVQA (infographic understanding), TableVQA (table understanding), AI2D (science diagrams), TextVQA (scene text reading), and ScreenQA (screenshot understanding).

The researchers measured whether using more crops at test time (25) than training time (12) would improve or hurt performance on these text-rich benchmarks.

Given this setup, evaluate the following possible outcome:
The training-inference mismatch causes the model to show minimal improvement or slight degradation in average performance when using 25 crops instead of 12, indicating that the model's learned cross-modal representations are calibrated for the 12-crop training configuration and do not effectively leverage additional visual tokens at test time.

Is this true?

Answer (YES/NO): NO